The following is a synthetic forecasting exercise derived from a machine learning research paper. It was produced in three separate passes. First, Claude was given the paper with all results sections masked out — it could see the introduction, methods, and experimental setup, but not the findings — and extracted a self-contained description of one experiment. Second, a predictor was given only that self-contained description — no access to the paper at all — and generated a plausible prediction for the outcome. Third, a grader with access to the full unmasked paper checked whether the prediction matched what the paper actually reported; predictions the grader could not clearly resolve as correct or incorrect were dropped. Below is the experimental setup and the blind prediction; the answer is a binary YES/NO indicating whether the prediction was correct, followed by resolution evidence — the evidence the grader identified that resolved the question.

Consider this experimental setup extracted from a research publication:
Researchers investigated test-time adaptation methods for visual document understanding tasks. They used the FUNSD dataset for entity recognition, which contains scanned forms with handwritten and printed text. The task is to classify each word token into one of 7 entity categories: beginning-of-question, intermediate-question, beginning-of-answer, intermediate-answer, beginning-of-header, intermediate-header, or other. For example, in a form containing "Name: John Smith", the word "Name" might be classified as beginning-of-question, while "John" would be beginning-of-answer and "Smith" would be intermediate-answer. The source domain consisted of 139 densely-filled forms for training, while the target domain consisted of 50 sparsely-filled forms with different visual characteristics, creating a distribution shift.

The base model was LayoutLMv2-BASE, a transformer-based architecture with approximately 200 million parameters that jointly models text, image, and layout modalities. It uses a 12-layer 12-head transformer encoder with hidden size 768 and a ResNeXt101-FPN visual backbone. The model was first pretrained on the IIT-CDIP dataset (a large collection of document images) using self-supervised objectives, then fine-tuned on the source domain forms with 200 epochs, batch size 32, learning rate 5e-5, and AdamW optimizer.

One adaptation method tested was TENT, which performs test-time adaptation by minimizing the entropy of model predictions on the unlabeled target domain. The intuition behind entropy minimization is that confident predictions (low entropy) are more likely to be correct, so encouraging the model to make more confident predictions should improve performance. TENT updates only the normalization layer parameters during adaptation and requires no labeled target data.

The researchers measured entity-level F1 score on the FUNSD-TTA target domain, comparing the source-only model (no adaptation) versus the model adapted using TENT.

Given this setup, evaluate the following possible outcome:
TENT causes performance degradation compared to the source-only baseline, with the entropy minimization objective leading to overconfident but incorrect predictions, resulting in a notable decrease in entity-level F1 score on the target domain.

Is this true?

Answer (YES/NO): NO